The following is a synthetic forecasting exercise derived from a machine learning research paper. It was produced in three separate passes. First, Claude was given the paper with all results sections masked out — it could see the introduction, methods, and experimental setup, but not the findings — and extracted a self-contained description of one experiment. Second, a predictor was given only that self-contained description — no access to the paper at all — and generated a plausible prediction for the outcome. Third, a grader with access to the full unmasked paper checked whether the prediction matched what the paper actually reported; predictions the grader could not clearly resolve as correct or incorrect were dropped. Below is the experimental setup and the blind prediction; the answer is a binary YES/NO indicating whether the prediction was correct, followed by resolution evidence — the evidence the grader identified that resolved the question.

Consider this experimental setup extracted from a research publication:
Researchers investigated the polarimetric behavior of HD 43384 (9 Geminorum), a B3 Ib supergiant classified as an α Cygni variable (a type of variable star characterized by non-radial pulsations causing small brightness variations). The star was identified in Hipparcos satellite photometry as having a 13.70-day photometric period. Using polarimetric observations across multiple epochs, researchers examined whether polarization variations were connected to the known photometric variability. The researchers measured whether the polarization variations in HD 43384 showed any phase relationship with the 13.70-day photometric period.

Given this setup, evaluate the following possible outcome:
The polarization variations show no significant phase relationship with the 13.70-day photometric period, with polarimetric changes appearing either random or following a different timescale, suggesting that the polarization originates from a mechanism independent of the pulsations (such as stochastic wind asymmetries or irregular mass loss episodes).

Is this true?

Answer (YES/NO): NO